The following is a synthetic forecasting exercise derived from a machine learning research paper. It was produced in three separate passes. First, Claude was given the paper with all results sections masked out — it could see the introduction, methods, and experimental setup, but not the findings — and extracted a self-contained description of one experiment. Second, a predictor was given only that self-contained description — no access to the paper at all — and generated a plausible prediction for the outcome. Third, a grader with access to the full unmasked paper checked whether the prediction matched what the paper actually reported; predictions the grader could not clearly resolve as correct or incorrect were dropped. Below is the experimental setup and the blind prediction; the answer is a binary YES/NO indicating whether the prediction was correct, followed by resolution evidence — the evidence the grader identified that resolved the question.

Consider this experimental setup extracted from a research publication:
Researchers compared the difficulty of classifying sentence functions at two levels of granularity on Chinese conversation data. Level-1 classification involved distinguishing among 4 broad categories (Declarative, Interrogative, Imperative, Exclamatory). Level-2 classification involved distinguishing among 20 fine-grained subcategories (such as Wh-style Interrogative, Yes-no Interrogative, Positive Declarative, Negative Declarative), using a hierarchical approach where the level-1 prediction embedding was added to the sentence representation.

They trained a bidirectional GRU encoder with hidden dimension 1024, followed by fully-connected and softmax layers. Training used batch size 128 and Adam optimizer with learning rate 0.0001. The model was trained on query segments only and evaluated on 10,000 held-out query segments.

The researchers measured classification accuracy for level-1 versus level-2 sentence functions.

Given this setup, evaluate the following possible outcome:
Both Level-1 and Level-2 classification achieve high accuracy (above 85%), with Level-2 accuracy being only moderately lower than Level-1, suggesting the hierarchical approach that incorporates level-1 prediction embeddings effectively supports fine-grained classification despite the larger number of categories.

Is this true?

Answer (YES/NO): NO